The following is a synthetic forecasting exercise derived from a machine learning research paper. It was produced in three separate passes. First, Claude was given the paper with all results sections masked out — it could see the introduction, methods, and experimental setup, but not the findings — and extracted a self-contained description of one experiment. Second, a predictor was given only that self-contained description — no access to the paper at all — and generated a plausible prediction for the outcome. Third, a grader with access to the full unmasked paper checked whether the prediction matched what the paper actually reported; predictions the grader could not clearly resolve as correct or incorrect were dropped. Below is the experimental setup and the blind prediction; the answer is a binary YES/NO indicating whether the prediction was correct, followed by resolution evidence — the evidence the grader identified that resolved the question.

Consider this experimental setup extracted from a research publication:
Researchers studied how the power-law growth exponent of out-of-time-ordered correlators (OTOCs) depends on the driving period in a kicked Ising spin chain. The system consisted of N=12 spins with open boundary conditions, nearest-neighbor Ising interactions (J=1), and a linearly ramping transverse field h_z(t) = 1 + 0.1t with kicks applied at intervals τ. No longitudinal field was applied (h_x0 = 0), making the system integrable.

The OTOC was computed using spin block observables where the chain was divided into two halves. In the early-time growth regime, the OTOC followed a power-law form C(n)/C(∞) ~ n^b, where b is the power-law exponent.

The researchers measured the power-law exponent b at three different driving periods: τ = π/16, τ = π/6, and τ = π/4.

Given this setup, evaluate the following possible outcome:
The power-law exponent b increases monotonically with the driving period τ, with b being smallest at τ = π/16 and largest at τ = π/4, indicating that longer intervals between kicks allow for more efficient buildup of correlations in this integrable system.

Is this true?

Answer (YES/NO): NO